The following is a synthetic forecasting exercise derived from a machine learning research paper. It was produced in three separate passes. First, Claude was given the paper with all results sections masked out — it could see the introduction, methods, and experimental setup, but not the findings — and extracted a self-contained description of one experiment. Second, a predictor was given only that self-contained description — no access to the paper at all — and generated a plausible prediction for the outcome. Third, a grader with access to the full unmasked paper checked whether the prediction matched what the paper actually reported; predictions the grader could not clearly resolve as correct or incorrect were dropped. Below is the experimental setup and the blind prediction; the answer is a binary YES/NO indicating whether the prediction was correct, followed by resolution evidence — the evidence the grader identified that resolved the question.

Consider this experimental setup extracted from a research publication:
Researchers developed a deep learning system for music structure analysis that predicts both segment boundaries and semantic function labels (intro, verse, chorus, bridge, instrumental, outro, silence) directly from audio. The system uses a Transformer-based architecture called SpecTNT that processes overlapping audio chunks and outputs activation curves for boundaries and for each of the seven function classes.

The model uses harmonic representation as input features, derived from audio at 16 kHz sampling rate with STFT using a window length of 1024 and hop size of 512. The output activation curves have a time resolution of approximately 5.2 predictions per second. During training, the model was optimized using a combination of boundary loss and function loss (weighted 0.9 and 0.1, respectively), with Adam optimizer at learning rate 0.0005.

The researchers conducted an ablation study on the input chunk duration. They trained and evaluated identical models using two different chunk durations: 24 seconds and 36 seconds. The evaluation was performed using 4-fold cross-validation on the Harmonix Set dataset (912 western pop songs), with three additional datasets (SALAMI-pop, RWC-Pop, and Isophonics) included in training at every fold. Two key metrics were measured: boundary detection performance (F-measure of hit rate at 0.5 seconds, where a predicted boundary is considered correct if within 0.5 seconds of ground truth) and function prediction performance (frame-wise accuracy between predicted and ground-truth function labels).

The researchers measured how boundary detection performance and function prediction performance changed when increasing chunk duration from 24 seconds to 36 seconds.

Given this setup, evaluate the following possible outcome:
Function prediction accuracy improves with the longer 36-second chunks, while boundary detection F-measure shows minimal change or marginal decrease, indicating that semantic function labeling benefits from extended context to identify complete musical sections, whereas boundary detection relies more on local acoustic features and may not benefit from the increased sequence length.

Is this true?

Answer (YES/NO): YES